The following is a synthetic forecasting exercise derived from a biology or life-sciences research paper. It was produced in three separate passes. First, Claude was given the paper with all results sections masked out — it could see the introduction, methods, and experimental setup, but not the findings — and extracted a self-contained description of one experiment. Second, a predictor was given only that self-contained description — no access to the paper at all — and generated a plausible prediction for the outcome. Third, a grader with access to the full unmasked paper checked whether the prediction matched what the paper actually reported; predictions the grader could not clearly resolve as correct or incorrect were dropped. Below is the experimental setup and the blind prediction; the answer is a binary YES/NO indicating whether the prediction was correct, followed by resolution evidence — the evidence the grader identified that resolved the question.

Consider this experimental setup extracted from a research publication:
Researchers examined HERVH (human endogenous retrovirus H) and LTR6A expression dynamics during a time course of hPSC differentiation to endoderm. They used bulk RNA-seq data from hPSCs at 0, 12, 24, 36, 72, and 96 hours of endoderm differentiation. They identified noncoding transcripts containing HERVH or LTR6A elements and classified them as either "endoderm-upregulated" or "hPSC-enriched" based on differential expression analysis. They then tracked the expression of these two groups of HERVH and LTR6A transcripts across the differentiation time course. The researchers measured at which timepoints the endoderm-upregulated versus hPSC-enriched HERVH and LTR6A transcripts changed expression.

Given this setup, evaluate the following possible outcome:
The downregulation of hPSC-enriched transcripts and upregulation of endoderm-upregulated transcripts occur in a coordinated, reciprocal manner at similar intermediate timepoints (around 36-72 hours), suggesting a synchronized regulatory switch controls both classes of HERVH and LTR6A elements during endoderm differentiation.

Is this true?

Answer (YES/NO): NO